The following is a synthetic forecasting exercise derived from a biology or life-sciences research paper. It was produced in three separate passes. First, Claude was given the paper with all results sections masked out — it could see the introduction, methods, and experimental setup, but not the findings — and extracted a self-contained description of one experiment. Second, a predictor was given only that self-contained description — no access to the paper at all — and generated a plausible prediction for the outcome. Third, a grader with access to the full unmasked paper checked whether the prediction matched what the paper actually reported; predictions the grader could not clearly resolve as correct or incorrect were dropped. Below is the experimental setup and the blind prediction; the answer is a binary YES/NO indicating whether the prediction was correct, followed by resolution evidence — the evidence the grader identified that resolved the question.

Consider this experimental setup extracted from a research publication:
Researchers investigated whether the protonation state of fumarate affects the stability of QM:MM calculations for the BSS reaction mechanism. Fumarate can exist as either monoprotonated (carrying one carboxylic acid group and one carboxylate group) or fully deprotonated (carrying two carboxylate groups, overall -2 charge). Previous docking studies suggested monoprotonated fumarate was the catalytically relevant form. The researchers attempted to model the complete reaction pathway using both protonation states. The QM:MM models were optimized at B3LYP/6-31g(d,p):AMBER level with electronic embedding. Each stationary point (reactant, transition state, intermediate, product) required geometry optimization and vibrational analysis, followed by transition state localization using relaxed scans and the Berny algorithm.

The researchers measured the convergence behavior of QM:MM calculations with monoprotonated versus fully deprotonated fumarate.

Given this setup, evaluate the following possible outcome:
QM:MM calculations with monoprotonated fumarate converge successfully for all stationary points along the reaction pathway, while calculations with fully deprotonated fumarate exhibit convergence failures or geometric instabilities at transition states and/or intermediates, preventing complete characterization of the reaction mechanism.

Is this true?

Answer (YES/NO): YES